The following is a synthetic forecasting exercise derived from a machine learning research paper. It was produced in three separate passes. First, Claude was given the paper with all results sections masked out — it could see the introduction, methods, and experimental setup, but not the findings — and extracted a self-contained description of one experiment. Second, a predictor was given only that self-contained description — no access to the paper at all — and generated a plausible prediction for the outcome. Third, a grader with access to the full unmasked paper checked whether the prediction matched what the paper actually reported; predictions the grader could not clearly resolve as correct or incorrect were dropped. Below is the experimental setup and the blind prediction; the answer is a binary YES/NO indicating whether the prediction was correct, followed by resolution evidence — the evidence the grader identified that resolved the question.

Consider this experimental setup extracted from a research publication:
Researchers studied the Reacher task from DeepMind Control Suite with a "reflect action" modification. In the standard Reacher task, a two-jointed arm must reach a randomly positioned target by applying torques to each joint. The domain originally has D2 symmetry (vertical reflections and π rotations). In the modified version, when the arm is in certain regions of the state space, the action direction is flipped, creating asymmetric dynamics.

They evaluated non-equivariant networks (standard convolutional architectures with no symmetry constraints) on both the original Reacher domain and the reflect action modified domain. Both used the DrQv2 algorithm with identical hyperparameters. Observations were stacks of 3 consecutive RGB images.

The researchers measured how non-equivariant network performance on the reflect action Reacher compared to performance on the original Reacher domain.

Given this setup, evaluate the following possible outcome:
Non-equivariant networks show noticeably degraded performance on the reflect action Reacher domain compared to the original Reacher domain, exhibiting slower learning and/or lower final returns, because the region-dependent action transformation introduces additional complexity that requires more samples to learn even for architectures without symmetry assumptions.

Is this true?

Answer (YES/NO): YES